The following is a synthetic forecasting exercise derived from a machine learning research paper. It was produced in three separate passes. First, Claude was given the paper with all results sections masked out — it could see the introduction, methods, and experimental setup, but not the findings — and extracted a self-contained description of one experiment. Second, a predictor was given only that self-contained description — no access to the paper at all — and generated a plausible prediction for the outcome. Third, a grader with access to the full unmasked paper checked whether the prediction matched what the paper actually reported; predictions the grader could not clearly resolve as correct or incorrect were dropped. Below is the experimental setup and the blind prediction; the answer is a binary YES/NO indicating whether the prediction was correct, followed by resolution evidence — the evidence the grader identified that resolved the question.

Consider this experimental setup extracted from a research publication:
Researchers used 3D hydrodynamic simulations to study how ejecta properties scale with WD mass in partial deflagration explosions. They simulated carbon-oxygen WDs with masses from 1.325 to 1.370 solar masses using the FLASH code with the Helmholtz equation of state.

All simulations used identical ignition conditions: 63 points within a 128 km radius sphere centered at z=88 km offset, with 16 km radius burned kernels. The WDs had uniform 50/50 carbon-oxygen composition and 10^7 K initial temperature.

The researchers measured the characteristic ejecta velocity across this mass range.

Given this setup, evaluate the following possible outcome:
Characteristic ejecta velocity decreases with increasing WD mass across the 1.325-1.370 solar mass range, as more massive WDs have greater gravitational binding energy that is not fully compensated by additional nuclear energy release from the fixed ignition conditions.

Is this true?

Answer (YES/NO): NO